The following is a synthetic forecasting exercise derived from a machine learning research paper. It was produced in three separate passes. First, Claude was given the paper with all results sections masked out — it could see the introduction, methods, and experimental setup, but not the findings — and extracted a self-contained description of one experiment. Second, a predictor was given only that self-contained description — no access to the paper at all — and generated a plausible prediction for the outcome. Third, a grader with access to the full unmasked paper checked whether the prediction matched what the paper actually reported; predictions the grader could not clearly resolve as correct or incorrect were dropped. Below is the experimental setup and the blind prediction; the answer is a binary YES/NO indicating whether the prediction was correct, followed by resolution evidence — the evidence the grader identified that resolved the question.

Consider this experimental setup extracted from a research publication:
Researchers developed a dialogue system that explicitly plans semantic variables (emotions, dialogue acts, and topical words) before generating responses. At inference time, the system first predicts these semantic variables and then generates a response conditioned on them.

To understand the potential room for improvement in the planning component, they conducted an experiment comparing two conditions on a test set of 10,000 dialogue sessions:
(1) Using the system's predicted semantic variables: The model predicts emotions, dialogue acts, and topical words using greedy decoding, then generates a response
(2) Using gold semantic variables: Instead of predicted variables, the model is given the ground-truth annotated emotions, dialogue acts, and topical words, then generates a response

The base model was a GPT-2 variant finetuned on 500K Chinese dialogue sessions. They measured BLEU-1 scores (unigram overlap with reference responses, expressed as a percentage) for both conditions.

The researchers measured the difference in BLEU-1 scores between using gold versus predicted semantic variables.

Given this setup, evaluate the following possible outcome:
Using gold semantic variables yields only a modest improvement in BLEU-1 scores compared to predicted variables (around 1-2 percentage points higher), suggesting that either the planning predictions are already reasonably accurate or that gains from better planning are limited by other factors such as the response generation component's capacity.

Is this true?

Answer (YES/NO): NO